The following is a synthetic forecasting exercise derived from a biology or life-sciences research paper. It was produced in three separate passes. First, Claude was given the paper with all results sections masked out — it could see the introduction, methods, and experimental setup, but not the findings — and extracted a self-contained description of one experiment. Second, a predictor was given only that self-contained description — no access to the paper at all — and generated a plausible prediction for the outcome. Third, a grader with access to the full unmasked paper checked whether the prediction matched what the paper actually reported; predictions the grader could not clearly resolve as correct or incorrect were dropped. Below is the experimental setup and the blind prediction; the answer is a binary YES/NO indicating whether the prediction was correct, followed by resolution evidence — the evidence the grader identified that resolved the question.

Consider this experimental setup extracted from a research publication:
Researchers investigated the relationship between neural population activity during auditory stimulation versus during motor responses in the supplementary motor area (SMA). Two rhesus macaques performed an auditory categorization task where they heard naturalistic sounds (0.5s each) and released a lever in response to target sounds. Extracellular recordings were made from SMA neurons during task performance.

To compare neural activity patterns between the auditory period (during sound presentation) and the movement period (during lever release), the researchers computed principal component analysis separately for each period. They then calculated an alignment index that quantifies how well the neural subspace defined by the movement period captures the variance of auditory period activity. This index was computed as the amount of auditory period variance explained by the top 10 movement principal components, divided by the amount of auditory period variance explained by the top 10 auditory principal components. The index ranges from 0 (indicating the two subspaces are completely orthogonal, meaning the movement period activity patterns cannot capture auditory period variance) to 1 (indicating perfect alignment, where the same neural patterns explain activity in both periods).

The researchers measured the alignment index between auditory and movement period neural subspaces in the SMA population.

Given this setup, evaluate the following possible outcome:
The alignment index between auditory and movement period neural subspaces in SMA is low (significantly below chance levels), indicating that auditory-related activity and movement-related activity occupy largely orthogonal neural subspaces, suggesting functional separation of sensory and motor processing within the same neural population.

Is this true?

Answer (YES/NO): YES